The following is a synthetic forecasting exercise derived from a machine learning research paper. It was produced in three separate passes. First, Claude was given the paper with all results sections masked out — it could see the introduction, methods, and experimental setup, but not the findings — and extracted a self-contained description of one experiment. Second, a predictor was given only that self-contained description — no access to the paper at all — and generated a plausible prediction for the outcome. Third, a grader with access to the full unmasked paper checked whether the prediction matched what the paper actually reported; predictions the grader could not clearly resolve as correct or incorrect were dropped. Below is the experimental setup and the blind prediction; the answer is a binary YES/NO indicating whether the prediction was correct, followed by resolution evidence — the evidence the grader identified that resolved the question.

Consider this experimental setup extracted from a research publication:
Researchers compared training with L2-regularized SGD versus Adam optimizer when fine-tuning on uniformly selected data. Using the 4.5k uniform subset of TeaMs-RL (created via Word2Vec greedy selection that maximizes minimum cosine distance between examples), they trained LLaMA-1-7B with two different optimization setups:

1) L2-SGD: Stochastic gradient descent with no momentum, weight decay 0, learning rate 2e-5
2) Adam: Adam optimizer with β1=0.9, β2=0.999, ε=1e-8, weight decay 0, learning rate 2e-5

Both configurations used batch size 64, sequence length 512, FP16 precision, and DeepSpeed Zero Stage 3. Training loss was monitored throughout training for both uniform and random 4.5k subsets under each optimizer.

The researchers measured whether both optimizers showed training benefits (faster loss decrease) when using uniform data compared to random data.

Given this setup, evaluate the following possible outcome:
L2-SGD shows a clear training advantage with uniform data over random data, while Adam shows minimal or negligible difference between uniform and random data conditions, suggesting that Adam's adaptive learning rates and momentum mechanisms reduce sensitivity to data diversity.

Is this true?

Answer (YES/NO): NO